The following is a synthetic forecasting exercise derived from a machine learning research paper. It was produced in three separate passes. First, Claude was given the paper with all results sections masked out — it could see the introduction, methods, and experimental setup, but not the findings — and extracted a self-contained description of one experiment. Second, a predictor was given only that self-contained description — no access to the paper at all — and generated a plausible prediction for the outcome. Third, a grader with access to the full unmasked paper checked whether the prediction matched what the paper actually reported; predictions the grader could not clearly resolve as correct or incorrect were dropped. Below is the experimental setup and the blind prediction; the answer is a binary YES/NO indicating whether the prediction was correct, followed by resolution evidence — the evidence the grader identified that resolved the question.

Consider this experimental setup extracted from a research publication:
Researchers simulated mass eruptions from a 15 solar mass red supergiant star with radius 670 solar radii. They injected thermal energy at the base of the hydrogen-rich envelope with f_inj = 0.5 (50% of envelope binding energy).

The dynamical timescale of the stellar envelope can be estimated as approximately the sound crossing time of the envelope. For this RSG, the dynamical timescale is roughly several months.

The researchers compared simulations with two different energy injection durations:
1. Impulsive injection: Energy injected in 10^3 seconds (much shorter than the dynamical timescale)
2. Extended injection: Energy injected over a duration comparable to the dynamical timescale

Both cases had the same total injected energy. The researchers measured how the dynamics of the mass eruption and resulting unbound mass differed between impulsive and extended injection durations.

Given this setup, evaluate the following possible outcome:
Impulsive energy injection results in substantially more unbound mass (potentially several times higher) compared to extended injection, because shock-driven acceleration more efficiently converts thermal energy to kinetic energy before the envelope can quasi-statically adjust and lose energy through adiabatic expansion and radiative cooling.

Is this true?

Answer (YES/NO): YES